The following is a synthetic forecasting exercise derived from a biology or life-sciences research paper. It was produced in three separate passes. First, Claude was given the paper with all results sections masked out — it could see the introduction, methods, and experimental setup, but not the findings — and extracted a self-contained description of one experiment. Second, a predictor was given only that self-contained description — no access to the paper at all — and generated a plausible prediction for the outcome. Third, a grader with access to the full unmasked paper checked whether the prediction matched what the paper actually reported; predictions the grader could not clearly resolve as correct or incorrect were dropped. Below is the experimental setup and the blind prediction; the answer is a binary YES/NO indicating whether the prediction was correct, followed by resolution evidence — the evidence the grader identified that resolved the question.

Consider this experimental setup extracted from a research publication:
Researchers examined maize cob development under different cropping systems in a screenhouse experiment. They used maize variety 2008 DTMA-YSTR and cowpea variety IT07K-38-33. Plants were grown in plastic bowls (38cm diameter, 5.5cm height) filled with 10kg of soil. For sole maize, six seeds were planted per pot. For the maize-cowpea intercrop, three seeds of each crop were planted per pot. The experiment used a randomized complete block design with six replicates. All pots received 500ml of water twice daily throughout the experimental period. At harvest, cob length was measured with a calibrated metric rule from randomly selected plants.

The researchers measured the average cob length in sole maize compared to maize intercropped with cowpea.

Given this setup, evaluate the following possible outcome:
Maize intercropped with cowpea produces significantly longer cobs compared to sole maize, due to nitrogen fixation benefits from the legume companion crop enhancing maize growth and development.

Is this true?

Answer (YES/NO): NO